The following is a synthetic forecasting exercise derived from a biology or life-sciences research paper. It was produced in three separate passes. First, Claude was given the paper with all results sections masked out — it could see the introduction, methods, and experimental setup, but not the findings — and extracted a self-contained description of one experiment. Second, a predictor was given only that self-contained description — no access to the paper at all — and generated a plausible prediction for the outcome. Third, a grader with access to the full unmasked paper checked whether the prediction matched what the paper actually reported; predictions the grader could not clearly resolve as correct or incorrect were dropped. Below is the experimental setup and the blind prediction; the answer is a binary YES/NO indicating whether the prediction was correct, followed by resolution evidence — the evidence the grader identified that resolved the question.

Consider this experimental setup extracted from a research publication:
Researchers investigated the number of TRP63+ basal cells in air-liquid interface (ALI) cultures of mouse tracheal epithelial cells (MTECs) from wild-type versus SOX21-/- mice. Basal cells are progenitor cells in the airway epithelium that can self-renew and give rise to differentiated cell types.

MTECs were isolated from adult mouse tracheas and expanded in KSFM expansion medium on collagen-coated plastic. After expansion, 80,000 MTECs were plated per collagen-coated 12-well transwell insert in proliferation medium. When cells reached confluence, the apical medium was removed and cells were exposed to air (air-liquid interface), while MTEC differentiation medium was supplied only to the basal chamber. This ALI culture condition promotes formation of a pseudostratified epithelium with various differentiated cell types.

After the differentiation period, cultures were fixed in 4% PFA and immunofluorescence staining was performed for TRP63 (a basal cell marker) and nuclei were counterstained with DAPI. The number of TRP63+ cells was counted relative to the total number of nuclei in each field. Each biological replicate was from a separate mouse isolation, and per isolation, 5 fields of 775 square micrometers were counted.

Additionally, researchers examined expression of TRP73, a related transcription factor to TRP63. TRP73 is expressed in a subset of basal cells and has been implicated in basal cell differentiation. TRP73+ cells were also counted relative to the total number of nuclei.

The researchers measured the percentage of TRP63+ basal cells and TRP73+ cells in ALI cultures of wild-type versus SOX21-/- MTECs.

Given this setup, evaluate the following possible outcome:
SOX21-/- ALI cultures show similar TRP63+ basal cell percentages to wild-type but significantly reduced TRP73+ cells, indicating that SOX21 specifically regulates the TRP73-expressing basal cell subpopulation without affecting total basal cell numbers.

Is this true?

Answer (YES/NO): NO